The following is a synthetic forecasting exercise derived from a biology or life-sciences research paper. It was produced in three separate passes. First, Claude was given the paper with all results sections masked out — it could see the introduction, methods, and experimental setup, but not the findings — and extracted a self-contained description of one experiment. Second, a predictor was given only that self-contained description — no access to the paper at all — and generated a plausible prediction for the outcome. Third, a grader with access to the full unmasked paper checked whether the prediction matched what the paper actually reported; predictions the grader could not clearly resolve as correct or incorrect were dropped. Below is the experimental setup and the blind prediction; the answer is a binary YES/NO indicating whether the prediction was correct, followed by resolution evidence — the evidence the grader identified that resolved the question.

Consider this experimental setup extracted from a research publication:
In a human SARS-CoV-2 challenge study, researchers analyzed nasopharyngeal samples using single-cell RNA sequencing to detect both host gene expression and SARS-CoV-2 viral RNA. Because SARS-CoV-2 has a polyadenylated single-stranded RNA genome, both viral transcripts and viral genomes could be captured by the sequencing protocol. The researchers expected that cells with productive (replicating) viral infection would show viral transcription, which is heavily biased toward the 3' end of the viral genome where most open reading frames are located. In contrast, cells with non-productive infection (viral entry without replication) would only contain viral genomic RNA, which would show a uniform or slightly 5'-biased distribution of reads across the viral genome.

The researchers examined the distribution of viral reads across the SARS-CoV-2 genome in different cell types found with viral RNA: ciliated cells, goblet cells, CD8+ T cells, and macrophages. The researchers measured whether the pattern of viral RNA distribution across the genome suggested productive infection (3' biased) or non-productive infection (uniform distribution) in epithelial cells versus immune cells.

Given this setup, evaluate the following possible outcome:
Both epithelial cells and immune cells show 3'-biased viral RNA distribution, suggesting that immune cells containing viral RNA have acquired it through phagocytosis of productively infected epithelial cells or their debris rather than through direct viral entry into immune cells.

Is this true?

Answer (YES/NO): NO